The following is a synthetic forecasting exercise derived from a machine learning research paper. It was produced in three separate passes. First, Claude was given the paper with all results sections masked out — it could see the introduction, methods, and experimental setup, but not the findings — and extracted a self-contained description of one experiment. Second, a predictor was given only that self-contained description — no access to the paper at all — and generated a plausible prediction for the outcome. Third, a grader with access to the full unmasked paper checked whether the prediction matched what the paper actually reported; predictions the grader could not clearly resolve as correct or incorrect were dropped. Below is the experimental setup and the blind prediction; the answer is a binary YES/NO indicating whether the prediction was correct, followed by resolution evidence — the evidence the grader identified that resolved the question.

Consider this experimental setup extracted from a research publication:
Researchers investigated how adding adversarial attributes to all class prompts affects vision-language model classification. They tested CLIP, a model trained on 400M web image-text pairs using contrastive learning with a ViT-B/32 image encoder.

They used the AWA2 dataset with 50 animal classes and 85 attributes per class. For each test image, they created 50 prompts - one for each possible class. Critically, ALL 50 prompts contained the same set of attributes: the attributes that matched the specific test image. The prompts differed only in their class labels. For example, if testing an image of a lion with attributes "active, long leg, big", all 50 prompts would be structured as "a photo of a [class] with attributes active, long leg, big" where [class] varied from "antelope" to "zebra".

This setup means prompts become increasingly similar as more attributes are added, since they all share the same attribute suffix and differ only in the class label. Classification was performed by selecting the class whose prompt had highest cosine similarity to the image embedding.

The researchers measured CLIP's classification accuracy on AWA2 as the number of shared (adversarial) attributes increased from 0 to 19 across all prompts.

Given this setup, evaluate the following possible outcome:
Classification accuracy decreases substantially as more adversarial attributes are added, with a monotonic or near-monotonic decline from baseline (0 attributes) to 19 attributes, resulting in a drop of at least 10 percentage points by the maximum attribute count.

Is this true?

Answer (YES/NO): NO